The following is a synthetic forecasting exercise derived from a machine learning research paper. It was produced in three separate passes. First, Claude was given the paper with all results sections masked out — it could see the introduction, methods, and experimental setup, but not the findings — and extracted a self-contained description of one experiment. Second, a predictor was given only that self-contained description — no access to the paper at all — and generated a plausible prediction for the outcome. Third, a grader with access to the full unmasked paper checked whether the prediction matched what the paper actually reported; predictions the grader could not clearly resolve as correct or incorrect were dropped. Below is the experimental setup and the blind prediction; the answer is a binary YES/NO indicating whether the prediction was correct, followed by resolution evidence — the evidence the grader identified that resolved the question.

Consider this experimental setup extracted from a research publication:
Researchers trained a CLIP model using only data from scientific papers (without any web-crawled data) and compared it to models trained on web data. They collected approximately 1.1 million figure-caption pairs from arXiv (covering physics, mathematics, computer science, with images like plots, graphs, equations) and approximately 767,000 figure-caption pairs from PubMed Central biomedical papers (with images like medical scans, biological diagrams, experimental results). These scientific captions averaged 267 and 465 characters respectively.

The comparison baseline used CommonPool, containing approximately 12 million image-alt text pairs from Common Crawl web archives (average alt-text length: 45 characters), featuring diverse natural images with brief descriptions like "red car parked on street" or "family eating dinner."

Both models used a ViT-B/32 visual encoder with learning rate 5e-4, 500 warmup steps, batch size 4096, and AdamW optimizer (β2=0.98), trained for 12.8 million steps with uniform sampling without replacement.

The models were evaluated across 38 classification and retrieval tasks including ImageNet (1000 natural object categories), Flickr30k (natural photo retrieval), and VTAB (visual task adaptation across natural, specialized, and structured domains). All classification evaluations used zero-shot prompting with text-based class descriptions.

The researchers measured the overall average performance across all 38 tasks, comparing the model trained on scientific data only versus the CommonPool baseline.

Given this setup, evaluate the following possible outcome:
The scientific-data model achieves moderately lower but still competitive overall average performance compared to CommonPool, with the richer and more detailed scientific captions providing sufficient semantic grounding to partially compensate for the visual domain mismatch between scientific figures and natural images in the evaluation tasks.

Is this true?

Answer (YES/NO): NO